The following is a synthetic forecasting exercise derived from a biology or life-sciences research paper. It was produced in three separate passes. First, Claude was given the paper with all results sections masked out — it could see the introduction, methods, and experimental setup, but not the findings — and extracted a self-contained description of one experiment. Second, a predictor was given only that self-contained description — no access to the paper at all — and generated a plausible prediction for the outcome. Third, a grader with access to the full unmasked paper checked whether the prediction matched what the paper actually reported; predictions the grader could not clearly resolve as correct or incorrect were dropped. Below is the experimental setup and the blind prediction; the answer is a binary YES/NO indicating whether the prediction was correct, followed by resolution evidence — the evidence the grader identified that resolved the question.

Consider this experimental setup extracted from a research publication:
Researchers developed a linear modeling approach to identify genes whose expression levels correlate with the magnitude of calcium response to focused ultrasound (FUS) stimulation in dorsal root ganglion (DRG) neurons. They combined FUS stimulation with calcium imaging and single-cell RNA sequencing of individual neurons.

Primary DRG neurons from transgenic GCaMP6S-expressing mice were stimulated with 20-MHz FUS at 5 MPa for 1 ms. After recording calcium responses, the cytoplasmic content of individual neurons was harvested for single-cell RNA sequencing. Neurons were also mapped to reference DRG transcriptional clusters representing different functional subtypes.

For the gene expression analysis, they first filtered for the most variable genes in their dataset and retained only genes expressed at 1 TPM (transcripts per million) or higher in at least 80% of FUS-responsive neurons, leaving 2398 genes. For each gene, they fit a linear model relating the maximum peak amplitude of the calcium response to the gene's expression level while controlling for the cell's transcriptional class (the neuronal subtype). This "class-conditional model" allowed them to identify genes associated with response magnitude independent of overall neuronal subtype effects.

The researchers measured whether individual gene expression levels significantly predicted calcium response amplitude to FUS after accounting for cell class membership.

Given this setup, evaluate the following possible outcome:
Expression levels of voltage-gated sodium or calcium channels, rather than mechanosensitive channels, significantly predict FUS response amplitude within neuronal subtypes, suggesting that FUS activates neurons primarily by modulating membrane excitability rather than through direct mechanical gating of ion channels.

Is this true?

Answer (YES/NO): NO